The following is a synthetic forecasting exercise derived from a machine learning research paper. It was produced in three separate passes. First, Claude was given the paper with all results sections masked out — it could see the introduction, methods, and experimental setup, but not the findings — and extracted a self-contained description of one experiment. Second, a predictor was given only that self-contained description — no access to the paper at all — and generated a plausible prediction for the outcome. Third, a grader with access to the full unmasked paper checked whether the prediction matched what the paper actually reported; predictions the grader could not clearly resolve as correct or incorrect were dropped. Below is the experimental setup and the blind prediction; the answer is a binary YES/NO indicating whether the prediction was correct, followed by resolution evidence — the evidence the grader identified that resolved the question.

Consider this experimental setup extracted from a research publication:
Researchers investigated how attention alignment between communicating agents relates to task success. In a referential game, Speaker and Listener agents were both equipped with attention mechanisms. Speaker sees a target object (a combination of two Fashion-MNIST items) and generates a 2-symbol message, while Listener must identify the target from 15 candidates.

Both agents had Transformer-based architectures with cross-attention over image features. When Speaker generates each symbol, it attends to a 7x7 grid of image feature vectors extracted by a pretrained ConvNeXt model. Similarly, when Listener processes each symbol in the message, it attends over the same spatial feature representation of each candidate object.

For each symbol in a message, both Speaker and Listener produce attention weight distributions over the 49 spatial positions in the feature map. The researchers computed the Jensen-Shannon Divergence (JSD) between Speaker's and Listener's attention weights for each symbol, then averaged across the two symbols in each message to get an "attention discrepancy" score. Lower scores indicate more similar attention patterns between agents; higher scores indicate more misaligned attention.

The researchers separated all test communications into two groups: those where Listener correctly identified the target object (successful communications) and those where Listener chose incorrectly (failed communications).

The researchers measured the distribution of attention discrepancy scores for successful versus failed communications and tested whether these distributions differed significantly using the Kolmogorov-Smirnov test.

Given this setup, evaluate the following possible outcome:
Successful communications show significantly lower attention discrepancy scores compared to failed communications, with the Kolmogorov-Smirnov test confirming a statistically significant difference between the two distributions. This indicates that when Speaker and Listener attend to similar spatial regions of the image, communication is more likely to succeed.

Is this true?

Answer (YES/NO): YES